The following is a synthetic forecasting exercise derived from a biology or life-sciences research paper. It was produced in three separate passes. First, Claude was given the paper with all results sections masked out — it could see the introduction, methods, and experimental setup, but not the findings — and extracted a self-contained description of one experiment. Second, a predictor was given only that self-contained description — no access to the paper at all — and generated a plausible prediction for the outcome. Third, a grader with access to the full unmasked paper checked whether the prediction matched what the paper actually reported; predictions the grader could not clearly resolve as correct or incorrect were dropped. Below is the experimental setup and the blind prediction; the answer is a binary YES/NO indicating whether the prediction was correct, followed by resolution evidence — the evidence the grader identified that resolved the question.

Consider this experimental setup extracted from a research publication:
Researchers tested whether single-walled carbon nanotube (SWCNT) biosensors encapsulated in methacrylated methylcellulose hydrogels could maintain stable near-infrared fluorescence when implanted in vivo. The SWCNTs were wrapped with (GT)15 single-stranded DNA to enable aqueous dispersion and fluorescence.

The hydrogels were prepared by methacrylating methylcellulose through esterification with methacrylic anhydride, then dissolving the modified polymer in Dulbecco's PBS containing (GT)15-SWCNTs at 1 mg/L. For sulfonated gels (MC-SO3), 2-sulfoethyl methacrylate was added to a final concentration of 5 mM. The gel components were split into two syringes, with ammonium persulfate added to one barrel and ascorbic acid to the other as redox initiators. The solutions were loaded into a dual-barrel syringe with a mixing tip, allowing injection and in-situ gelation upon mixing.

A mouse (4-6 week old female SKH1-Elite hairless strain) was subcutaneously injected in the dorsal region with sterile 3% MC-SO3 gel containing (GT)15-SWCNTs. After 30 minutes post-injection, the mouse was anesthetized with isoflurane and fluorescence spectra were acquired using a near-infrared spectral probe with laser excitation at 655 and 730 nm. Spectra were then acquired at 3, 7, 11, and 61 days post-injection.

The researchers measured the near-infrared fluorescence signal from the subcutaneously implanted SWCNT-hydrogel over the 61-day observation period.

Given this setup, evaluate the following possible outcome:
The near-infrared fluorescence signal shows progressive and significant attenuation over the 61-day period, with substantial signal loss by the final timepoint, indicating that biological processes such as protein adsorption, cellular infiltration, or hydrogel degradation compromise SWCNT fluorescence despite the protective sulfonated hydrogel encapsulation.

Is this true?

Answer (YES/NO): NO